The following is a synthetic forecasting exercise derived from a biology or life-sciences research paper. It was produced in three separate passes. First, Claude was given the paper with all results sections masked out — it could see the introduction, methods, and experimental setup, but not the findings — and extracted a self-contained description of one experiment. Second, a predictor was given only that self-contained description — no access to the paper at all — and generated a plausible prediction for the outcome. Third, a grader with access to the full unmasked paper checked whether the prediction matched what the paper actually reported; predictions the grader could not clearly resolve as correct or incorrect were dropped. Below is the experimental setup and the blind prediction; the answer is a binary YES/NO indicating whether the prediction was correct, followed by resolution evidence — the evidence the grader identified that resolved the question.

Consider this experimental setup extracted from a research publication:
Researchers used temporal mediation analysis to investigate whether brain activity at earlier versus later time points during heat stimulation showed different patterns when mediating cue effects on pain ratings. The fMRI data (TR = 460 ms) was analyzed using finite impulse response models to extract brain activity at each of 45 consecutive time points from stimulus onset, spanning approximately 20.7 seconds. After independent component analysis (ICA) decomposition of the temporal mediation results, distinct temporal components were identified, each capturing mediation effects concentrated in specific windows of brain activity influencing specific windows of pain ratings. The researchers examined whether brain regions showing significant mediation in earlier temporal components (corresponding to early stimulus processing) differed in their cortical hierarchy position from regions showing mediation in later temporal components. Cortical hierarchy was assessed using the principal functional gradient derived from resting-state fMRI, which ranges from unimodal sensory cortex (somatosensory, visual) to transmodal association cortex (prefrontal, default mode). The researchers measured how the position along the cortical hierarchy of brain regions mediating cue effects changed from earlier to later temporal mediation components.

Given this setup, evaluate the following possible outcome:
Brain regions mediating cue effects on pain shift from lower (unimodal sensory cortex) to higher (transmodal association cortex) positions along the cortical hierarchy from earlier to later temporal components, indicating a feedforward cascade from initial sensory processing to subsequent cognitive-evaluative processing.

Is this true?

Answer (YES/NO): NO